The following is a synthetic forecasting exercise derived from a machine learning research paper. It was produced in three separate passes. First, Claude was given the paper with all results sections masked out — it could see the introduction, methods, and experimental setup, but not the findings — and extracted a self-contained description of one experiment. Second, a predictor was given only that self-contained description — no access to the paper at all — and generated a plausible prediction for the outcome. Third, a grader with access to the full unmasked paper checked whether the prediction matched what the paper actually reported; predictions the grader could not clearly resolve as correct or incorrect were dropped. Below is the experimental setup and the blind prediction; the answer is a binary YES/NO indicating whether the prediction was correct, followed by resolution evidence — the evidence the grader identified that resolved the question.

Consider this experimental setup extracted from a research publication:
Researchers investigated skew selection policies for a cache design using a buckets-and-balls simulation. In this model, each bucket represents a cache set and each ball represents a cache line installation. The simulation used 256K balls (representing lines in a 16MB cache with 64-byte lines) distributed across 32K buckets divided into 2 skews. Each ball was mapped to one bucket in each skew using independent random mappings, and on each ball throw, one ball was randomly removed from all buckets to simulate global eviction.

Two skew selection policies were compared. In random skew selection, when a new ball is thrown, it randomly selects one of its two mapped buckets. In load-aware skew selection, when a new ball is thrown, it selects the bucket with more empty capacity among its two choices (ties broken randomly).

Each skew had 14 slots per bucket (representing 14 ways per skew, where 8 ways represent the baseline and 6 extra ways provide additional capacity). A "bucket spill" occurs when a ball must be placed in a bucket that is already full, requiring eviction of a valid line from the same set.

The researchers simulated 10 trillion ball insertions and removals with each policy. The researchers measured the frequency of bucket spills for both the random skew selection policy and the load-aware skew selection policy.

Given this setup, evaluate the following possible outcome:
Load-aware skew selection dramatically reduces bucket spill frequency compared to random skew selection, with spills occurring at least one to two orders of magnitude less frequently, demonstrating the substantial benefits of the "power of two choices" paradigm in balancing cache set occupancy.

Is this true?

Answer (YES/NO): YES